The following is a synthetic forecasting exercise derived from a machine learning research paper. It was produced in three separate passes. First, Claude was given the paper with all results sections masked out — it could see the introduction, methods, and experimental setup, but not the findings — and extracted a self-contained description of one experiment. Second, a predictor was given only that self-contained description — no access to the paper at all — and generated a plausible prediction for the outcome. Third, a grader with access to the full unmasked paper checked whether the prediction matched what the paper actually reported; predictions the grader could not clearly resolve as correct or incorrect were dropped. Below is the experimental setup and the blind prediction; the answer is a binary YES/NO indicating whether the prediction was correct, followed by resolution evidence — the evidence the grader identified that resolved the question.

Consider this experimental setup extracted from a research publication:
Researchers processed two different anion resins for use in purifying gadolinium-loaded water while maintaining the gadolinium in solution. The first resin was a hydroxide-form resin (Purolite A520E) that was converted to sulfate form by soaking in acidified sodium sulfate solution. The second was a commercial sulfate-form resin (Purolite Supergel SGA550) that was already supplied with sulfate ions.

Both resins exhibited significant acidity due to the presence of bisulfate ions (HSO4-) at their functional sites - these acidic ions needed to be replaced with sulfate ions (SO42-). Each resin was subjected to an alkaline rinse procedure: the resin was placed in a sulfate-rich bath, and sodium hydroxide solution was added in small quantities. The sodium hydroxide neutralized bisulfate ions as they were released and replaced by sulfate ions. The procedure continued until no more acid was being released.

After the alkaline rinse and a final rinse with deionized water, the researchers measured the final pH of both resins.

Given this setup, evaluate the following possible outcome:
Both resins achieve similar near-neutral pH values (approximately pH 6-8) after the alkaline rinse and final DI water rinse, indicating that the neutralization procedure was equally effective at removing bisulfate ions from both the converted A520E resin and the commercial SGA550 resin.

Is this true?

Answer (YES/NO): NO